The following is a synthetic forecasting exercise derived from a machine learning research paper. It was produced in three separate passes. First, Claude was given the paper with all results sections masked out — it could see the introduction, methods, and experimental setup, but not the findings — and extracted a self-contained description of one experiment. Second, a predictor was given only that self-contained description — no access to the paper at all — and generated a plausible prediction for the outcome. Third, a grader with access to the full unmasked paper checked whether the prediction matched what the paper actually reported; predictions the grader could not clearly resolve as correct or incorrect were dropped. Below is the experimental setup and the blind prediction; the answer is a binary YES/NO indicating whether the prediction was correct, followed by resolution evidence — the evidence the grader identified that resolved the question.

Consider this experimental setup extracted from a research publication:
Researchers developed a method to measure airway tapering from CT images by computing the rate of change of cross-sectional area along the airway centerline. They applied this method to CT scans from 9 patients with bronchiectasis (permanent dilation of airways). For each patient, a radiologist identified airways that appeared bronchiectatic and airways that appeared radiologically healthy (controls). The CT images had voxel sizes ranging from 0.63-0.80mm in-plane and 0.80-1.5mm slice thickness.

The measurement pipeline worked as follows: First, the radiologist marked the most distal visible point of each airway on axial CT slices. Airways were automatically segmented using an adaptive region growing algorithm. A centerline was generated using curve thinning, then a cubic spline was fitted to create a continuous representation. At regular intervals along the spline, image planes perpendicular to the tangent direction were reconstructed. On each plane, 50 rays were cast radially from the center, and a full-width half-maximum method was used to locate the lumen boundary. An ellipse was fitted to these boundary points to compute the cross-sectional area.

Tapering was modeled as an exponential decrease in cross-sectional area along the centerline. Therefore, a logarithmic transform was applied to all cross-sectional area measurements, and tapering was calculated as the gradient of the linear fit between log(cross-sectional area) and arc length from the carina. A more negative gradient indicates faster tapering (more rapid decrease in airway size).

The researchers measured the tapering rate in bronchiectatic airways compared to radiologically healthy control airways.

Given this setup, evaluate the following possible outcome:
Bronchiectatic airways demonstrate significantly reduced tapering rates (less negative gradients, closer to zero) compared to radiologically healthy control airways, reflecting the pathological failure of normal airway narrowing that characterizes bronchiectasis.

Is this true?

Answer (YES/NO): YES